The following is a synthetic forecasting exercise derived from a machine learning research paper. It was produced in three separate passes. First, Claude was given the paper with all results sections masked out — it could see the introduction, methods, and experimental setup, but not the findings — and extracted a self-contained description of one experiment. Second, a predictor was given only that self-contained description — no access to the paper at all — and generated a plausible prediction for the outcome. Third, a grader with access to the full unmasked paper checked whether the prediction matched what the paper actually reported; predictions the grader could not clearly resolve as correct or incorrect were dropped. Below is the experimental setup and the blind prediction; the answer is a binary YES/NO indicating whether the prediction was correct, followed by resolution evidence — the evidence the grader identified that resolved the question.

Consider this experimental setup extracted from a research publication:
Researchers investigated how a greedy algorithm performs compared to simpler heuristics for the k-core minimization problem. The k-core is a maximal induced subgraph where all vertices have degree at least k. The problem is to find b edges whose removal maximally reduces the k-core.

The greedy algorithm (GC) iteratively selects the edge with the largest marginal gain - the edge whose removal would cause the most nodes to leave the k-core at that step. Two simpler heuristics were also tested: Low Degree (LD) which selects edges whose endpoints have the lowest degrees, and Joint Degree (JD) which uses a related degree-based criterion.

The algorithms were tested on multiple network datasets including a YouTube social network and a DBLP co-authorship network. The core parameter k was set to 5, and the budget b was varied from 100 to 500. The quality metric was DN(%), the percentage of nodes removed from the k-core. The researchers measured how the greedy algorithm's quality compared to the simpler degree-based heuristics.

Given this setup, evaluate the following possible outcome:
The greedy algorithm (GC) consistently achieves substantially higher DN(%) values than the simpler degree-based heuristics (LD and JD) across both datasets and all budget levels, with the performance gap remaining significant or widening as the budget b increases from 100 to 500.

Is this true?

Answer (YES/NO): NO